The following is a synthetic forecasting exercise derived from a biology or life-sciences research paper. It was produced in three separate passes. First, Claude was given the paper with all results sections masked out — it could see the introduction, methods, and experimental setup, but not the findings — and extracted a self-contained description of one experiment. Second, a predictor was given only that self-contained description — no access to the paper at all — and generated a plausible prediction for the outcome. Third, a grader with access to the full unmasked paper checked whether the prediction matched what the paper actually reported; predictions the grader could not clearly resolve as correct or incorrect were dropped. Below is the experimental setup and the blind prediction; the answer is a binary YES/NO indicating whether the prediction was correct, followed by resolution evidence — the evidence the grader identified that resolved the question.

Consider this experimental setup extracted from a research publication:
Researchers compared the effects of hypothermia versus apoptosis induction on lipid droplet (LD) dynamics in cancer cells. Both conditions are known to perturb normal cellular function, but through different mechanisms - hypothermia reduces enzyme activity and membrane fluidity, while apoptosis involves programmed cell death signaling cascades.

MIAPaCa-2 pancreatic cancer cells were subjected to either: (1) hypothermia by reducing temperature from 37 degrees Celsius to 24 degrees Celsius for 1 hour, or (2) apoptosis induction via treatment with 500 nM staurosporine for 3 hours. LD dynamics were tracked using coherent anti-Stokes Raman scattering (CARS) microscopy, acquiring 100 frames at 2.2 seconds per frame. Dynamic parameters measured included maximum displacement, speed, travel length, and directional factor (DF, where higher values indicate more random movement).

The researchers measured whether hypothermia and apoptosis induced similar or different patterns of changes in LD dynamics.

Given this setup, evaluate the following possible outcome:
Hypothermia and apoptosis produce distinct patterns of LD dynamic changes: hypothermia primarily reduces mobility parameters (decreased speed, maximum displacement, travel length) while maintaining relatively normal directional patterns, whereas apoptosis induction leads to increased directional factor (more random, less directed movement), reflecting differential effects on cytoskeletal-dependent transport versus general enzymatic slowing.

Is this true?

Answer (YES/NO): NO